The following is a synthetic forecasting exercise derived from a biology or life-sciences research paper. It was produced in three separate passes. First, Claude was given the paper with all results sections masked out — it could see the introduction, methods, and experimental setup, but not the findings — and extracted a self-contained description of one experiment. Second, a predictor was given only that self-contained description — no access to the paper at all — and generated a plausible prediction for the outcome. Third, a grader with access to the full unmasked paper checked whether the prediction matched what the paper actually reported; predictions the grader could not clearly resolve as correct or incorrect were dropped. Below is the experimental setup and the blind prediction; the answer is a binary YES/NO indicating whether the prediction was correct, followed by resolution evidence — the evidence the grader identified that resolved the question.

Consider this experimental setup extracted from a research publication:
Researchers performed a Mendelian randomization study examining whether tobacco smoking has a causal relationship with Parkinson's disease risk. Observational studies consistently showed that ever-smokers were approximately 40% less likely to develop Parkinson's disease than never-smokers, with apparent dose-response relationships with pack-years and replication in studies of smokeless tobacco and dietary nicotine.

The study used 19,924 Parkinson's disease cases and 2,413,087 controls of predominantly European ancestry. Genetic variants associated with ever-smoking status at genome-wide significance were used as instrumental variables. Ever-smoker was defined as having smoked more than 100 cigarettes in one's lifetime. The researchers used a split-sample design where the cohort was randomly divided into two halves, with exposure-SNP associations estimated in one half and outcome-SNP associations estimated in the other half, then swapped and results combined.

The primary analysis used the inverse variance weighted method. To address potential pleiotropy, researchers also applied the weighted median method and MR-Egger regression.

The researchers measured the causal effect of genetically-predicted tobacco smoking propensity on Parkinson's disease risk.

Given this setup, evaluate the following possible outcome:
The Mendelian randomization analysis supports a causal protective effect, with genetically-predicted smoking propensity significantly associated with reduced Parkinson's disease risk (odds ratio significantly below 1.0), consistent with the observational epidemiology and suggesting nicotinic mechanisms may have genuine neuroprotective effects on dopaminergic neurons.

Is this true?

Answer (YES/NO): YES